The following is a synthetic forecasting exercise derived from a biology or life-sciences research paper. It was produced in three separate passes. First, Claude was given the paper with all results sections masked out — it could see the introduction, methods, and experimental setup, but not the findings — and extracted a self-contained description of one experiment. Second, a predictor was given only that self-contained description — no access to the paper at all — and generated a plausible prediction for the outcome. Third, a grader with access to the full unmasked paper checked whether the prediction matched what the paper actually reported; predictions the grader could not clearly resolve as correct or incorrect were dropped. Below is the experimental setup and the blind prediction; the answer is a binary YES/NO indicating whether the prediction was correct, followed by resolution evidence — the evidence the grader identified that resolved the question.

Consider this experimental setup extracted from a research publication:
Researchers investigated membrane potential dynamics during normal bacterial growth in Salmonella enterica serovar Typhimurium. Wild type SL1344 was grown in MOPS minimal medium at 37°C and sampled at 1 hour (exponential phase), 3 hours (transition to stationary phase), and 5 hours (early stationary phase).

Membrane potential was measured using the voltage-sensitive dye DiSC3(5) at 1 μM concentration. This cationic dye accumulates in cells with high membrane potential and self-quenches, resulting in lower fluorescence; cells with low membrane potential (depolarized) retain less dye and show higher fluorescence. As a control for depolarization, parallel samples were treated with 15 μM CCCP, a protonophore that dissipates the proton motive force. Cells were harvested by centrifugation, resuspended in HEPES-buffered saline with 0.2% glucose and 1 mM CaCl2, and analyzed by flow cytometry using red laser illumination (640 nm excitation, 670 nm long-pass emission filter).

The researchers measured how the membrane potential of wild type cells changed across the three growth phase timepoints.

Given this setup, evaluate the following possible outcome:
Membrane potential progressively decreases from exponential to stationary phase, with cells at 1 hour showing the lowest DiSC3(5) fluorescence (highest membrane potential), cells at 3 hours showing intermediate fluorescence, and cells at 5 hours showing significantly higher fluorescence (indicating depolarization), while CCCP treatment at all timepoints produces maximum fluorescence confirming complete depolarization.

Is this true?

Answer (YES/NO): YES